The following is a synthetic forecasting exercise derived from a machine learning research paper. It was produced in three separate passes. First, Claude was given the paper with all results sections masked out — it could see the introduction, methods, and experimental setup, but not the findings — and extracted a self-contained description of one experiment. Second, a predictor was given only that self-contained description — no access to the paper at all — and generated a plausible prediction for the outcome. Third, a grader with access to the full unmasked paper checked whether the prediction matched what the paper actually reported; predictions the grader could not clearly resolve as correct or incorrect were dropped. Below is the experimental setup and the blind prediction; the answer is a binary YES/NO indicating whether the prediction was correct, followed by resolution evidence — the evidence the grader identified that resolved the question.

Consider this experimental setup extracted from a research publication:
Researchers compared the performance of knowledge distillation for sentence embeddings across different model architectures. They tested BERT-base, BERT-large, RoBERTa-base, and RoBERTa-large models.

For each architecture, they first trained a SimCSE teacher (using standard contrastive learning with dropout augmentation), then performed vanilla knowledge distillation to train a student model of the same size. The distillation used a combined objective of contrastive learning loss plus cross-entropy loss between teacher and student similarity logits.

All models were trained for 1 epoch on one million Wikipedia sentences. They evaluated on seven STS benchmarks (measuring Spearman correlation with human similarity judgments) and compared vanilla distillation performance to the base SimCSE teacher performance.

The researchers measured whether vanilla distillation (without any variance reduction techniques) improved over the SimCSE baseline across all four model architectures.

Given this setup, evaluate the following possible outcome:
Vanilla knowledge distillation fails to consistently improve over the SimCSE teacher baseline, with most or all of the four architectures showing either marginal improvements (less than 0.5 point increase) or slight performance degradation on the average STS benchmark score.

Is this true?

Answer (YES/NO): NO